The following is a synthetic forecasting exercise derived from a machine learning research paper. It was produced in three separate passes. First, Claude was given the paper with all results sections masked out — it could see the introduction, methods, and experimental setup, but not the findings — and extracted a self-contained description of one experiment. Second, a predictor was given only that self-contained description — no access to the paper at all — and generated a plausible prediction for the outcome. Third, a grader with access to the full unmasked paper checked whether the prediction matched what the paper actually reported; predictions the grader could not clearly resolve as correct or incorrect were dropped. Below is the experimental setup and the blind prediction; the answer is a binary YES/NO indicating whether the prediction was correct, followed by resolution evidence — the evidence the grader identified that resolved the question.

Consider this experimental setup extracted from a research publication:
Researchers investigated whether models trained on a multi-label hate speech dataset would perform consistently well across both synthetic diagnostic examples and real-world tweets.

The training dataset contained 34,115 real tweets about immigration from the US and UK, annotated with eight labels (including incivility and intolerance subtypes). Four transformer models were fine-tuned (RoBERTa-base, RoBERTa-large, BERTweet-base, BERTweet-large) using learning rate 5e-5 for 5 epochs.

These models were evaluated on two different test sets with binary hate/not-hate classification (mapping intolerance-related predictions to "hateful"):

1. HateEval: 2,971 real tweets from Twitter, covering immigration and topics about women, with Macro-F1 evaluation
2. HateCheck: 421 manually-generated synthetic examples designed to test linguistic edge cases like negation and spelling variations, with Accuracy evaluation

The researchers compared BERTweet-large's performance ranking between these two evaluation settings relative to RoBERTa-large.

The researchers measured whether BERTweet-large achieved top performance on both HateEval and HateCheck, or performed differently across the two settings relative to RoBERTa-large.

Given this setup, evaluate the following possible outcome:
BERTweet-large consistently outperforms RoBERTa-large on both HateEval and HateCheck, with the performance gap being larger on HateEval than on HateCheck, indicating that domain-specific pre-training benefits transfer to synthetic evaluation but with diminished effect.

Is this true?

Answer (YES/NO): NO